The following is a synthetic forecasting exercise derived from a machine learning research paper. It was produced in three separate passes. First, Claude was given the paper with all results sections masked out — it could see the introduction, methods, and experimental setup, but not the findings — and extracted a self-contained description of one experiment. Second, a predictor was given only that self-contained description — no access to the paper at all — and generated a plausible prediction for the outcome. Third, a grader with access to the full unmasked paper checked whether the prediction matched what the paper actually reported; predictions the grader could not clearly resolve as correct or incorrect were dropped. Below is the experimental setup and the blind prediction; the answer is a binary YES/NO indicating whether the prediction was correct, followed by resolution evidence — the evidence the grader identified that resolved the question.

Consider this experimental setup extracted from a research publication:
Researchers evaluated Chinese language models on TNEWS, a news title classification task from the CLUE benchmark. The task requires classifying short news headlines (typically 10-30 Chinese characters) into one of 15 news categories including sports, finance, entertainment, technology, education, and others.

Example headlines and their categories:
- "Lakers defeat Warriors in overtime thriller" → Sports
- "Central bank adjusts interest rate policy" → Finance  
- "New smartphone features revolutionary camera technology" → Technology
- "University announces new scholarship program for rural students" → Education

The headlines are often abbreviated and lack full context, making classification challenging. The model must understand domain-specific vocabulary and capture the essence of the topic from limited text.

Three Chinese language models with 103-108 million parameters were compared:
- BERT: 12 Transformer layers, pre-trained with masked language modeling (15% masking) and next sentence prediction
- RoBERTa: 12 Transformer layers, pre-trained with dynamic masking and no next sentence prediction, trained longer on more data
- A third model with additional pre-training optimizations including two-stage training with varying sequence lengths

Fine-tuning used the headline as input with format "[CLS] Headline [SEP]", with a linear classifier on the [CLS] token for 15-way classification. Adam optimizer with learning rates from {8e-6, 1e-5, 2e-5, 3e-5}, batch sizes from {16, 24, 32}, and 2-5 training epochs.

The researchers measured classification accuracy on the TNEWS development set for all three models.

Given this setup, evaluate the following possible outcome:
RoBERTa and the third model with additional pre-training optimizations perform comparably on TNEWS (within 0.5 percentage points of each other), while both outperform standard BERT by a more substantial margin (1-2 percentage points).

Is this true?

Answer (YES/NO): YES